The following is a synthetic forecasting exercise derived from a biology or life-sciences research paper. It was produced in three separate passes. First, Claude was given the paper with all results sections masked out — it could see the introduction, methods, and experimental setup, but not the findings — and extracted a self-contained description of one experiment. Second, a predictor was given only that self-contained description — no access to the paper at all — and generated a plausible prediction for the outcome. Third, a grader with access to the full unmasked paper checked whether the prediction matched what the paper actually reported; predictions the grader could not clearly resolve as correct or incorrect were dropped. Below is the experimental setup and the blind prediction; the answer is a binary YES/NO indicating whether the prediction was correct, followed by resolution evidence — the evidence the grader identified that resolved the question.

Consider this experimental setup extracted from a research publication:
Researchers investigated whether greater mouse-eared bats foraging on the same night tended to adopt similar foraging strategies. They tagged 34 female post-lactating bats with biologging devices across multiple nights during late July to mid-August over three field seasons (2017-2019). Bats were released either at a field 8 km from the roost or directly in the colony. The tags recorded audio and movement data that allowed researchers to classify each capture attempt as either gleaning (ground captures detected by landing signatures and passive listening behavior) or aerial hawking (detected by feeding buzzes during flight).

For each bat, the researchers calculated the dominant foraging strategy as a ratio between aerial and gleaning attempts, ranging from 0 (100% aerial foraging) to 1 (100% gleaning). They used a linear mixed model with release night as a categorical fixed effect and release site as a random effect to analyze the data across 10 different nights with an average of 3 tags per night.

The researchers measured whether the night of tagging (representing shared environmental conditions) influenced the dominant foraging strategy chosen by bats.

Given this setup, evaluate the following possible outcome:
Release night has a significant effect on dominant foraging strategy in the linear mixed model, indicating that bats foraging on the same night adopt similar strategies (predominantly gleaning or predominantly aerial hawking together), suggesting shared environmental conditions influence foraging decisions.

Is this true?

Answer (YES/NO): YES